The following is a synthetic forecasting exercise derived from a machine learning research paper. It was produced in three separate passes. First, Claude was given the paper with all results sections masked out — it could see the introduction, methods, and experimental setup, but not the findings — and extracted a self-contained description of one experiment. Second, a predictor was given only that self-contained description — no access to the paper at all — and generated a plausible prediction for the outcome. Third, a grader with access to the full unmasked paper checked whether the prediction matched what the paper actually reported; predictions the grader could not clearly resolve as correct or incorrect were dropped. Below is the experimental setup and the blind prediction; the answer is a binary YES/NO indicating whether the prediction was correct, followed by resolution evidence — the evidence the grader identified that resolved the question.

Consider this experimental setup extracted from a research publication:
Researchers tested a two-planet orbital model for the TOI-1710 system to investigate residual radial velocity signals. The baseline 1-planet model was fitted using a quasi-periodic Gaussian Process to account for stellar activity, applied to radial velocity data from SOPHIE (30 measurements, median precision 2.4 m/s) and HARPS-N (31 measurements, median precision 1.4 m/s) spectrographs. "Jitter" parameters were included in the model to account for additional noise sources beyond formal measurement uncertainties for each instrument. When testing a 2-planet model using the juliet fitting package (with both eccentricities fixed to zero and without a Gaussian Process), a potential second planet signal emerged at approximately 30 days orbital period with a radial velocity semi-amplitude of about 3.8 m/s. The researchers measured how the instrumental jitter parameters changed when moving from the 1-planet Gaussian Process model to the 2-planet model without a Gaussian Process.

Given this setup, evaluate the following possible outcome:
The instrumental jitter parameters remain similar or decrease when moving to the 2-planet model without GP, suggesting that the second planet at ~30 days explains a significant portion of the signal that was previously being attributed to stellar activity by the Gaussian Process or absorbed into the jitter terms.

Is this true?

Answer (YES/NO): NO